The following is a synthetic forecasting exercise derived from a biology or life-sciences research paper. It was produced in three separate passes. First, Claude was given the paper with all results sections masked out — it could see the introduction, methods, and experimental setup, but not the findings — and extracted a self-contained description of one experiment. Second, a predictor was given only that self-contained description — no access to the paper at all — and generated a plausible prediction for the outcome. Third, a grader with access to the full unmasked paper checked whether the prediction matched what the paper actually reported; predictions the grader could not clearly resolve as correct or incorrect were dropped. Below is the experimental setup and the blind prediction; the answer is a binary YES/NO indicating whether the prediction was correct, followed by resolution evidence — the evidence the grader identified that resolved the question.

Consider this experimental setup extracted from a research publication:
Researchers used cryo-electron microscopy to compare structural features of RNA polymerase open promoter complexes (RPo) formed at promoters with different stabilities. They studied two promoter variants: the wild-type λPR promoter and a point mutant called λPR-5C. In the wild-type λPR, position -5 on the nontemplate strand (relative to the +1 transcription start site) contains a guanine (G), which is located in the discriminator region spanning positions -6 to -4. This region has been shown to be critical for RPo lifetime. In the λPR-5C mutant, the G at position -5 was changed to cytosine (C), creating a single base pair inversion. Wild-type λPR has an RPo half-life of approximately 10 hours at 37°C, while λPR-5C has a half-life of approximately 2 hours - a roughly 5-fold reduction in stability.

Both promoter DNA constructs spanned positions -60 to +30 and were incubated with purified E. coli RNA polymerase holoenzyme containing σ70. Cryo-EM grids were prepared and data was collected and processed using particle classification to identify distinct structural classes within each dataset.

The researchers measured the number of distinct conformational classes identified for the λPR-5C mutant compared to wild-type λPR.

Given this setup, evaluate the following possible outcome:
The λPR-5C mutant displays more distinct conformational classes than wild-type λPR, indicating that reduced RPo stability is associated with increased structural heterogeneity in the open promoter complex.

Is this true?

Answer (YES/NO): NO